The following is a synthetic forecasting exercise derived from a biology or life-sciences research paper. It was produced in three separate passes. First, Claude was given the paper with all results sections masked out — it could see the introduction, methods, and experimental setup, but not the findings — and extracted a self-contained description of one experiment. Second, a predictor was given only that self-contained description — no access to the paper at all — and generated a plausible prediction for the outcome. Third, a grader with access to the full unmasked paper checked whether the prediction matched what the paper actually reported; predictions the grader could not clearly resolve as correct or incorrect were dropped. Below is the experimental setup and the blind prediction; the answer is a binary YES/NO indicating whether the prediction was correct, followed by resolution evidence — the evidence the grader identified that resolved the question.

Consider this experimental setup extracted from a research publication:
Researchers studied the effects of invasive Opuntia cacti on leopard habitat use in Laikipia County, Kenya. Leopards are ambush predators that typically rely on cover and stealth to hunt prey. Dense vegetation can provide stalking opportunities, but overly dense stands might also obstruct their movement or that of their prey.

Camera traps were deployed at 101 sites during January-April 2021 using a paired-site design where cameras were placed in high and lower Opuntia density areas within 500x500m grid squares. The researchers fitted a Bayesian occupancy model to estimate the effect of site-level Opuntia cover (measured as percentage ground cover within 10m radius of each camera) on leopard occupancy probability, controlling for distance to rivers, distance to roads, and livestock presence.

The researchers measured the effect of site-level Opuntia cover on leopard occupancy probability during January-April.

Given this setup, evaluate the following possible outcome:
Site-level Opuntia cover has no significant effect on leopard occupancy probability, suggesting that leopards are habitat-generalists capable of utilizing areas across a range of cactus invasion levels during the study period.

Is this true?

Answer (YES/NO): NO